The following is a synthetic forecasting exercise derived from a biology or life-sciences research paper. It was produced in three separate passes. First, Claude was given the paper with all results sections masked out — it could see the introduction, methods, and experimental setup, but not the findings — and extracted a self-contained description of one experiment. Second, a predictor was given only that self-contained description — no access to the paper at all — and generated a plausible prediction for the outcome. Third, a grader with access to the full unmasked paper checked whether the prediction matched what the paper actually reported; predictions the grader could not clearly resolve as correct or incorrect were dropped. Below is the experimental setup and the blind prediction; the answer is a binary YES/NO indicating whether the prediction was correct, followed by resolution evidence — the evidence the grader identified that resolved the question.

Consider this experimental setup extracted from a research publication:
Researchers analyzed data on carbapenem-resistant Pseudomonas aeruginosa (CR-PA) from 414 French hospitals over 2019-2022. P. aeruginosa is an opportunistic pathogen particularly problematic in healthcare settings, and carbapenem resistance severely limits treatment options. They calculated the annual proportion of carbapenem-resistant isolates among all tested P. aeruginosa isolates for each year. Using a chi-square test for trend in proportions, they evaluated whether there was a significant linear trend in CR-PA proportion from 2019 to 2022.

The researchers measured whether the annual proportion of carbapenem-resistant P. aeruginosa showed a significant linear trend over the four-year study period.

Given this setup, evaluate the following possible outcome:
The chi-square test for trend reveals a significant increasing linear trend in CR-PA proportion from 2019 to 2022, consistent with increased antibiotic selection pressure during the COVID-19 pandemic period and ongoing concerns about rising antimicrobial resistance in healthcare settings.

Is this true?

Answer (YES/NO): YES